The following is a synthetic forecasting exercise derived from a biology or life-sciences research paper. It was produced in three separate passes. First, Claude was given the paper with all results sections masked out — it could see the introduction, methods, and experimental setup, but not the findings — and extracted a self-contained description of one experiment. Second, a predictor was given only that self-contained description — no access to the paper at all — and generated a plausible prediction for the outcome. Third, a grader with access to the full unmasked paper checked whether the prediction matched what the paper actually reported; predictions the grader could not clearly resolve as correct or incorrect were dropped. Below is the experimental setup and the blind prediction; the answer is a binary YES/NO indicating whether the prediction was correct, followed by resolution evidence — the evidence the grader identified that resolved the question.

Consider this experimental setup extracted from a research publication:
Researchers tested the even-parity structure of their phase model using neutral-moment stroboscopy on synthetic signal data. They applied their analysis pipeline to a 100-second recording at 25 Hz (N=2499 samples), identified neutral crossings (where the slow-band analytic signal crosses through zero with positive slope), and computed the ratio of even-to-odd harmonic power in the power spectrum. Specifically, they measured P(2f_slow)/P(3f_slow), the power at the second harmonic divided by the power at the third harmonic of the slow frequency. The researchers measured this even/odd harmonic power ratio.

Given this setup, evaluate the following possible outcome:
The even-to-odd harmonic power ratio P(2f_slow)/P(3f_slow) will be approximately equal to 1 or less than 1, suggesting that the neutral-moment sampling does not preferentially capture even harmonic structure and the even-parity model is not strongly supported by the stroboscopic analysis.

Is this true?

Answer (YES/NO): NO